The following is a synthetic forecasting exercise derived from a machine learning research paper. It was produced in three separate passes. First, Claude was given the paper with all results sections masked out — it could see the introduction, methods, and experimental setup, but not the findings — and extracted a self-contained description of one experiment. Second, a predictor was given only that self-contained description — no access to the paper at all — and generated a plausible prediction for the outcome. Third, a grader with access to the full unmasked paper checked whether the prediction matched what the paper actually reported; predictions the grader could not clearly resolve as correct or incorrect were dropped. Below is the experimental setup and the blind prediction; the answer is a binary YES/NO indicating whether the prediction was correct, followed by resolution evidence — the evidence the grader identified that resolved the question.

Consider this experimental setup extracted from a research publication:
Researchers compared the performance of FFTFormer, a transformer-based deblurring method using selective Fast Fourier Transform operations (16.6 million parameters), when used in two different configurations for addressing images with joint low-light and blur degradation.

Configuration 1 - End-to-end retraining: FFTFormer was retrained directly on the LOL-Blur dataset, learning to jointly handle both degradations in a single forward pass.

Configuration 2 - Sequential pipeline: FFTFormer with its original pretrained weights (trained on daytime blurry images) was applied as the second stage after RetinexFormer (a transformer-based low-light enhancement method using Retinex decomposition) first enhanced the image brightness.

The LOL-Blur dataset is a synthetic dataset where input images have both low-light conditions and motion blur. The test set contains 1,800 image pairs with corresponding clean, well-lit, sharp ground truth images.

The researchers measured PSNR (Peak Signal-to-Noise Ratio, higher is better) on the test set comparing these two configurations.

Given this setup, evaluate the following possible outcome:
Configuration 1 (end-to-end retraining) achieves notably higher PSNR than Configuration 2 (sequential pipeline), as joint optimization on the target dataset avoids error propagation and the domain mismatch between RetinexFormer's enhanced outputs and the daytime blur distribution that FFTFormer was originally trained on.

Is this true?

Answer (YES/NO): YES